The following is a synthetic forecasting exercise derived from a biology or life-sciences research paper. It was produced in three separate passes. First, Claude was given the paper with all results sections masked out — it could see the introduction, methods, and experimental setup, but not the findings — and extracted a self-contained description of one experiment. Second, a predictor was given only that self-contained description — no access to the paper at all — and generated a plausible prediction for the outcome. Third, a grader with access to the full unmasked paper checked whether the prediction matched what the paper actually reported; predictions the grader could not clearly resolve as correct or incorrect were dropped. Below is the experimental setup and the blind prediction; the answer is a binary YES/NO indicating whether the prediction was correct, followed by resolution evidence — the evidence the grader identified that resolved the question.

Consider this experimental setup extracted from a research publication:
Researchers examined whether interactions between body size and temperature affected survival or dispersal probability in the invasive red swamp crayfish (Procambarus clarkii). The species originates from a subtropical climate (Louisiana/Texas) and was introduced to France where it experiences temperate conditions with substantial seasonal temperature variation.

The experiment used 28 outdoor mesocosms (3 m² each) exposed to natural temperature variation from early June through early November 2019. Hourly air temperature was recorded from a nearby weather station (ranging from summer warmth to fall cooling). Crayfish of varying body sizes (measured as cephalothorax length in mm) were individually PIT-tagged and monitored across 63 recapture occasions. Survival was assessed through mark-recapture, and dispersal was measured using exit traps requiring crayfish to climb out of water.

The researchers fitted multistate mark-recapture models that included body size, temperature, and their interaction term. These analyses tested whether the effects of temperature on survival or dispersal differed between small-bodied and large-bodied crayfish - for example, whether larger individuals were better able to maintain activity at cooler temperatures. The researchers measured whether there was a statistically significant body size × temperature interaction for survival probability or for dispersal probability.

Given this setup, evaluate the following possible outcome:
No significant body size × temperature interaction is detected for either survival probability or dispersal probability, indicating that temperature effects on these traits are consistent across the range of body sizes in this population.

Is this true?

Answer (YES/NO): YES